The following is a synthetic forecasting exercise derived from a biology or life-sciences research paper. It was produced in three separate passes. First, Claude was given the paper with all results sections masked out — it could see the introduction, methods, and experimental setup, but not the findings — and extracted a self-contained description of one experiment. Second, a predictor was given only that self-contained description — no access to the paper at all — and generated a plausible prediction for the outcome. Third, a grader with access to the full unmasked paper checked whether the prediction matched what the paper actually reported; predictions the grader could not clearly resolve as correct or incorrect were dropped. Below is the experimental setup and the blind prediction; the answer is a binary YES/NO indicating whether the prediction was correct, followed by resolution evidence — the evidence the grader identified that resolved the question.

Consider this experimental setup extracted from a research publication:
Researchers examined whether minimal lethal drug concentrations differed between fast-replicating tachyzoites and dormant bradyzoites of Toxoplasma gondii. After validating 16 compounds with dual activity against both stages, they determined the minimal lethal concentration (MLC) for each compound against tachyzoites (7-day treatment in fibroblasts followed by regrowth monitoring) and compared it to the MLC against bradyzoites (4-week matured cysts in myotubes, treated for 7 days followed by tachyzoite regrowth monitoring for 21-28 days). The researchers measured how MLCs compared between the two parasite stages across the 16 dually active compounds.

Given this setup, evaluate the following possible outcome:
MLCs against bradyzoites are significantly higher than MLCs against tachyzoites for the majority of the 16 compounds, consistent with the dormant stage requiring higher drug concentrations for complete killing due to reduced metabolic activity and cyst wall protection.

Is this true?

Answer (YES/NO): YES